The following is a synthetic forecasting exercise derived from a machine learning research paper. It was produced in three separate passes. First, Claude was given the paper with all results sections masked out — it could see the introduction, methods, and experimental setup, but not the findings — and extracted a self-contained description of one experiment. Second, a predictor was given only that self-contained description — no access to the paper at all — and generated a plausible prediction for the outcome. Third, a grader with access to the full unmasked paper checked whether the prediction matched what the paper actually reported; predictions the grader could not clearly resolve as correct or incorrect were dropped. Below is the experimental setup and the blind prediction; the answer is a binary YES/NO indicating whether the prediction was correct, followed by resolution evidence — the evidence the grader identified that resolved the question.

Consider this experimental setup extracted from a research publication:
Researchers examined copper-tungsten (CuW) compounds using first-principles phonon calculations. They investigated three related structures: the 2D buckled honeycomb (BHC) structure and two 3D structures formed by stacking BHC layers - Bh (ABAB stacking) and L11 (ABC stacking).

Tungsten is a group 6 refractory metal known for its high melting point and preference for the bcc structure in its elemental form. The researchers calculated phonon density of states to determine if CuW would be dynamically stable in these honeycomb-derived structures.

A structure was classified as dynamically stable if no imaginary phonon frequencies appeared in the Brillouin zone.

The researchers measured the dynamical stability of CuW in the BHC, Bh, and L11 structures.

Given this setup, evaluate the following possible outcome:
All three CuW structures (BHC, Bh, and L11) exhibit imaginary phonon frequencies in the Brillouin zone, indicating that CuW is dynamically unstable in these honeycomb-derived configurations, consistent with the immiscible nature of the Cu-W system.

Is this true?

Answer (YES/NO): NO